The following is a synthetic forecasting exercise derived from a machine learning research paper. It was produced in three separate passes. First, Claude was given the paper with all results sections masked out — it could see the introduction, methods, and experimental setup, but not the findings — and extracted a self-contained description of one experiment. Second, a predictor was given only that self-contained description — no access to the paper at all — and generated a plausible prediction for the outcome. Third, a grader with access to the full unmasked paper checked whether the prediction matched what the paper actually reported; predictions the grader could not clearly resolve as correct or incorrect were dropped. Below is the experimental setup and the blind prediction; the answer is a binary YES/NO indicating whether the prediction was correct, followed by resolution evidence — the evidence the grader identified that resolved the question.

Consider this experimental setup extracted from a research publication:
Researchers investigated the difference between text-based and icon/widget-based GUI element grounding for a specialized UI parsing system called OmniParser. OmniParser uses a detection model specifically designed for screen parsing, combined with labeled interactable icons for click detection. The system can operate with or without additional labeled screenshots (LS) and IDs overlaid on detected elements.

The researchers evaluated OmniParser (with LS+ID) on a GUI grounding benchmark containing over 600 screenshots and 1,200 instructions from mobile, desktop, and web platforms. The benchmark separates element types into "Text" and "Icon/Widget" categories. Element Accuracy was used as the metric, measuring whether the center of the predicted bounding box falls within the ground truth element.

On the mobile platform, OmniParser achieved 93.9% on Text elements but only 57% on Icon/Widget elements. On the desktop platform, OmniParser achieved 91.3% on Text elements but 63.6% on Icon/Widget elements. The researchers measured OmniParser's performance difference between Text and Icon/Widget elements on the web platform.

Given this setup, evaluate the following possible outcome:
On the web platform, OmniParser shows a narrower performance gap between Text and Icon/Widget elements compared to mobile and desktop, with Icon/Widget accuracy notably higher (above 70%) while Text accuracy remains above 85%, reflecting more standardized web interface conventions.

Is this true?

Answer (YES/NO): NO